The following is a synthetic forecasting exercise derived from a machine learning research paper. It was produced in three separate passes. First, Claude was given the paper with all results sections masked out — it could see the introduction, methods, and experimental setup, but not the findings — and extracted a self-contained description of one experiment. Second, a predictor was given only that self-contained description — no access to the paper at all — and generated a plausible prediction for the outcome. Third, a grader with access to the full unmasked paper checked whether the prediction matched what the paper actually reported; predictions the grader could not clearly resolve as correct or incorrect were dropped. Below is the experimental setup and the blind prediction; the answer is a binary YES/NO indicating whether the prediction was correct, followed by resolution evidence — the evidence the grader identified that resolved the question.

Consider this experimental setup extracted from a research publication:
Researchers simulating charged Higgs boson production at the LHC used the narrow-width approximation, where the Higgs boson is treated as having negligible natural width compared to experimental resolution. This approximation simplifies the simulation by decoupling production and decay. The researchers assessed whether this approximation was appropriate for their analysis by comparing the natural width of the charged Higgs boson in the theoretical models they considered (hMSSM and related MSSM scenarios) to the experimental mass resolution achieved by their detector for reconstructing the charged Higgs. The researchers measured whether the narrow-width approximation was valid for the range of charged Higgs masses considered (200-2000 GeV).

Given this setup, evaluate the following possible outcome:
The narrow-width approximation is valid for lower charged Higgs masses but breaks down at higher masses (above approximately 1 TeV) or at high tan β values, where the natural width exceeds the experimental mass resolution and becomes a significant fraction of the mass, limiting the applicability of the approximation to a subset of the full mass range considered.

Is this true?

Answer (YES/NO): NO